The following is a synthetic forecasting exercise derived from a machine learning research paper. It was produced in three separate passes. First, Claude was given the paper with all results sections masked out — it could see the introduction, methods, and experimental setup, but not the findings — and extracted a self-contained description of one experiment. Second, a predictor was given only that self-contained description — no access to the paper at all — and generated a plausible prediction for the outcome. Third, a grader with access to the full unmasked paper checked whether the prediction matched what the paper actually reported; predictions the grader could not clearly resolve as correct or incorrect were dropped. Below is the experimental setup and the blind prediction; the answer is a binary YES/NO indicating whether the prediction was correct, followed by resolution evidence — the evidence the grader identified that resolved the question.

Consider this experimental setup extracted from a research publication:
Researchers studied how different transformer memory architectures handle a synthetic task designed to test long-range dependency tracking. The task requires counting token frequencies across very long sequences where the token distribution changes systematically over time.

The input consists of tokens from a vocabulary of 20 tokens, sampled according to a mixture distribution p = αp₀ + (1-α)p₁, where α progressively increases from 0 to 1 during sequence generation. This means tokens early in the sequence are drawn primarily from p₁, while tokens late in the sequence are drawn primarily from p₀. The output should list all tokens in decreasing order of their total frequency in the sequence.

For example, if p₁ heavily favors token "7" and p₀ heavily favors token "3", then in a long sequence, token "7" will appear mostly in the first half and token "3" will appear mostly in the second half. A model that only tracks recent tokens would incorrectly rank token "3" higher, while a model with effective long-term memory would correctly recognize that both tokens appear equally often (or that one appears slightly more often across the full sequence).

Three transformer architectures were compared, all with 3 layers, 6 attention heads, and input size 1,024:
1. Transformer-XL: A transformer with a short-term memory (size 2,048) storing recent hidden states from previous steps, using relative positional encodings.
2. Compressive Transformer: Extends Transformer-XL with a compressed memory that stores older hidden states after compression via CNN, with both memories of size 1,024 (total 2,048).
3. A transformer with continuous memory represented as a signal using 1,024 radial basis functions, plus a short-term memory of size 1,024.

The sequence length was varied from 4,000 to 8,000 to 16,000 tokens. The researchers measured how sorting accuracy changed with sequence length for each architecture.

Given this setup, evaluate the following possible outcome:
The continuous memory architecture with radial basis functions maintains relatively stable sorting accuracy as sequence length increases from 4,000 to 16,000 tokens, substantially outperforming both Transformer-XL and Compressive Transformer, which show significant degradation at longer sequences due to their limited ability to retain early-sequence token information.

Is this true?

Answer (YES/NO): NO